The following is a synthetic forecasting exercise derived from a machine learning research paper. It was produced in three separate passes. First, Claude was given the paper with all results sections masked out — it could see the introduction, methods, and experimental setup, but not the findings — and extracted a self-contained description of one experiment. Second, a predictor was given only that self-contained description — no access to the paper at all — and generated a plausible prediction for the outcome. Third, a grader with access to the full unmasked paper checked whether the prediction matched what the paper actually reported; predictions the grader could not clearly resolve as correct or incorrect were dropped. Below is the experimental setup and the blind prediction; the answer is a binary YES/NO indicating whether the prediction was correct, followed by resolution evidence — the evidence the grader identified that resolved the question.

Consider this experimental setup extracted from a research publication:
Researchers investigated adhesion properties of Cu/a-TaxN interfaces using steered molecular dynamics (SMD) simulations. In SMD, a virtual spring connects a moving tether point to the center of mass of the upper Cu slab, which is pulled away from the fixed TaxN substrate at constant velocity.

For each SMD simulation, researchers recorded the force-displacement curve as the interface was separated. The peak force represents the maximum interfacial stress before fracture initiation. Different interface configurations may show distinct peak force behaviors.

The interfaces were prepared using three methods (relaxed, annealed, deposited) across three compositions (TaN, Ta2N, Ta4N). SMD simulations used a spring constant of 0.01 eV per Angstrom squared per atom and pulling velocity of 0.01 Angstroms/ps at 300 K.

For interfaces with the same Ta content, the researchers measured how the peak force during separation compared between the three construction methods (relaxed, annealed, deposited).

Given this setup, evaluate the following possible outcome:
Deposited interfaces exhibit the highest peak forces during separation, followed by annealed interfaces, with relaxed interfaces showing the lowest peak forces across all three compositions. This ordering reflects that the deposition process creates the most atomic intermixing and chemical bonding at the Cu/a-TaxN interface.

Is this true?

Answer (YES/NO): YES